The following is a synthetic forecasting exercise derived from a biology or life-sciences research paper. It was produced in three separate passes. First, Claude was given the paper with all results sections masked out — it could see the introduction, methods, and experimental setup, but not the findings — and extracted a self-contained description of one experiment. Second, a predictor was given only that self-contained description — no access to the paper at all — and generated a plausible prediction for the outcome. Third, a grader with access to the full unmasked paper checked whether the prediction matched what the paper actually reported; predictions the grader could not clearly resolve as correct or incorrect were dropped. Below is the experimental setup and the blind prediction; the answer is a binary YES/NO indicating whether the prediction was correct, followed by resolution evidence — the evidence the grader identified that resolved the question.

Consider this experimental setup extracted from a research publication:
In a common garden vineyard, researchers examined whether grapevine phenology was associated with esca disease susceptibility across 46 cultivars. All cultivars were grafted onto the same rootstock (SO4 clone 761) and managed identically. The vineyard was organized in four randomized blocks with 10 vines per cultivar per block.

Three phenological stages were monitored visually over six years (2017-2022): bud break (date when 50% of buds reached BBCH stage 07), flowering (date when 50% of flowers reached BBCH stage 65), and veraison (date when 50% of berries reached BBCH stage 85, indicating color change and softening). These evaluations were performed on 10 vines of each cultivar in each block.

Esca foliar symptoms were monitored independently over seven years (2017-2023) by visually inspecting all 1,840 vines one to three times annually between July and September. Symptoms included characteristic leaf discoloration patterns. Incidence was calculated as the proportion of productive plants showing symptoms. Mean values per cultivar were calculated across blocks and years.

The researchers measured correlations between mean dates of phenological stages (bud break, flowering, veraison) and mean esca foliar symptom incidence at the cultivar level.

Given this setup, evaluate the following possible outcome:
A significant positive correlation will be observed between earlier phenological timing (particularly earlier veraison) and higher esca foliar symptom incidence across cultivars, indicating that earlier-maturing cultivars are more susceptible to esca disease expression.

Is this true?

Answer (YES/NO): NO